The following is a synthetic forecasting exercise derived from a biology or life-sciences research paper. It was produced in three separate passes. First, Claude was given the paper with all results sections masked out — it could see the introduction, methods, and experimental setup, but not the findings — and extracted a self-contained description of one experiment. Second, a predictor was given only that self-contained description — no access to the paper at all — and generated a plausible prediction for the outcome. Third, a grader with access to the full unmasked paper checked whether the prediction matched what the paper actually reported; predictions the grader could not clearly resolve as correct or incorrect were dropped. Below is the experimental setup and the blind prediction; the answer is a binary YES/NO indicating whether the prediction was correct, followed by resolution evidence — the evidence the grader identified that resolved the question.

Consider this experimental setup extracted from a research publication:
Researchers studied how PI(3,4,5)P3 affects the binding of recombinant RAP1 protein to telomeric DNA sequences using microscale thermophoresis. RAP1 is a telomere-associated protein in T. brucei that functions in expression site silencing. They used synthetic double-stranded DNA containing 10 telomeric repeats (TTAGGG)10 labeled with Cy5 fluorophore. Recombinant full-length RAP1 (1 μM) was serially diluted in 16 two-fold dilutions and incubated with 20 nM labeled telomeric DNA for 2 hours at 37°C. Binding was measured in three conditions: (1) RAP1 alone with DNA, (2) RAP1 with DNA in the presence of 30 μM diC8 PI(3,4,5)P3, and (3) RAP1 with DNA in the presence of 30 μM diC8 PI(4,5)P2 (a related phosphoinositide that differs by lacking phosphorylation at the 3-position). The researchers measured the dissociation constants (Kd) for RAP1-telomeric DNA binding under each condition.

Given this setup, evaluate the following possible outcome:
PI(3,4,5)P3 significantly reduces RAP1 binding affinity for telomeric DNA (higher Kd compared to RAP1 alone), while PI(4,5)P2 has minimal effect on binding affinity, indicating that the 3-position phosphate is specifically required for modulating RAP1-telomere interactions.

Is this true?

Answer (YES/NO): YES